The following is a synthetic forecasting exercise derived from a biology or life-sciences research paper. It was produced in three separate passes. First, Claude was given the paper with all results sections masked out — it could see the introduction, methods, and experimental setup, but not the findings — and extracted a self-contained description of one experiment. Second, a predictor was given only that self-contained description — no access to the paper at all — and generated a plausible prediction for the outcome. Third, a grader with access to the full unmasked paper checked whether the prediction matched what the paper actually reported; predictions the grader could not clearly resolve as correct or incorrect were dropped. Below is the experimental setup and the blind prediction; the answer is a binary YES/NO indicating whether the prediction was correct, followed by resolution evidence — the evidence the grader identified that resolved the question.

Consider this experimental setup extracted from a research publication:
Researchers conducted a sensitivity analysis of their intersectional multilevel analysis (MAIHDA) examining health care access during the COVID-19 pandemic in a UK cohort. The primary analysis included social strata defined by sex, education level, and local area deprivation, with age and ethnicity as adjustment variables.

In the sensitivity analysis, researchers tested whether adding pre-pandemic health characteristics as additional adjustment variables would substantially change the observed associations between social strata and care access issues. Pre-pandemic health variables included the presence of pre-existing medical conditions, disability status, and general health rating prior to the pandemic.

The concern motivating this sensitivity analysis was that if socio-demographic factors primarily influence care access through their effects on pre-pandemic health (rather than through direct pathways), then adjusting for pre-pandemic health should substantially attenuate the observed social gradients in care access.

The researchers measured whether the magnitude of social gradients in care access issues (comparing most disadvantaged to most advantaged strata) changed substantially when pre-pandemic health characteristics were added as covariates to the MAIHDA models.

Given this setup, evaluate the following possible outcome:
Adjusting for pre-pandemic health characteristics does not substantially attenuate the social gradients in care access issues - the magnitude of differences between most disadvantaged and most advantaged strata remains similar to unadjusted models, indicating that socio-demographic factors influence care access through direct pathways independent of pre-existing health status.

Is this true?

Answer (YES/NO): YES